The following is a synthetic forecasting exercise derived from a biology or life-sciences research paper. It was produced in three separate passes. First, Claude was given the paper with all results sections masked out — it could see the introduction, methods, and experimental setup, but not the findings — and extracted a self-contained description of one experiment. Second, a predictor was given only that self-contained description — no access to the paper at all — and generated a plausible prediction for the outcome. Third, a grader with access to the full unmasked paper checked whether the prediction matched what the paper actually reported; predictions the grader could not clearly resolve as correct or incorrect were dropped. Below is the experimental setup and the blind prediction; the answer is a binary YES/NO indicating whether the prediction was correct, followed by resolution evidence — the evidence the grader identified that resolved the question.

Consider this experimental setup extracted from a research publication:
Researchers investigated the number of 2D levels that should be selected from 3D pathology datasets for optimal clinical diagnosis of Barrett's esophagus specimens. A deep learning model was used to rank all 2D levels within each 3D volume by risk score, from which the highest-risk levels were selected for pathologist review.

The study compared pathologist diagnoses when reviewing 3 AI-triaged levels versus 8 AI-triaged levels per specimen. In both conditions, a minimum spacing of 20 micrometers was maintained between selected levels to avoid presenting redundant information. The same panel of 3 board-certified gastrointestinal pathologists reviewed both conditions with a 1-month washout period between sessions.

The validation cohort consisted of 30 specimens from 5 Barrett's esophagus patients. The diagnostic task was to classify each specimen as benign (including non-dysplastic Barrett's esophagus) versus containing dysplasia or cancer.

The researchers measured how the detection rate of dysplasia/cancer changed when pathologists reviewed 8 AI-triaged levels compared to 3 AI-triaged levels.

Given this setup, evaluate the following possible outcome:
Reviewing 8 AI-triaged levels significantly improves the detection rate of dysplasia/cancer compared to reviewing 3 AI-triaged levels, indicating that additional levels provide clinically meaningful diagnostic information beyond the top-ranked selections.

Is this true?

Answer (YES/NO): NO